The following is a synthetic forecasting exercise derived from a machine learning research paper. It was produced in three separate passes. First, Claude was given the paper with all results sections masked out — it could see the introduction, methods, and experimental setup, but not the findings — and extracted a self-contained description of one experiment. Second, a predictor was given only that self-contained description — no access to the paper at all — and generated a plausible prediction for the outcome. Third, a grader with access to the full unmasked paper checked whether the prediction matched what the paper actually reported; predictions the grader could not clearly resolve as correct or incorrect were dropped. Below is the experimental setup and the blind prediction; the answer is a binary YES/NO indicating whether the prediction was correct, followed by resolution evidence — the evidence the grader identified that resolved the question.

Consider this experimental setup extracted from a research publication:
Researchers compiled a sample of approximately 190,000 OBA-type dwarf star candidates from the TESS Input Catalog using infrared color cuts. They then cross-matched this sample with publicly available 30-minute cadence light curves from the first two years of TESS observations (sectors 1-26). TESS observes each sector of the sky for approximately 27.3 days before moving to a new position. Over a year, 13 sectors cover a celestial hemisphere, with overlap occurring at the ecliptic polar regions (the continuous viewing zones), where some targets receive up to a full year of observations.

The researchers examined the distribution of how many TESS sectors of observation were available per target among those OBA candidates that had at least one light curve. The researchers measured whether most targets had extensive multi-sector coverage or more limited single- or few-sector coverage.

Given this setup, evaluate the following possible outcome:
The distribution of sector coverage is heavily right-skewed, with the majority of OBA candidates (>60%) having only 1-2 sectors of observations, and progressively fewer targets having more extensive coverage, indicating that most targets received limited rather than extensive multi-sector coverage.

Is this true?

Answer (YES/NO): YES